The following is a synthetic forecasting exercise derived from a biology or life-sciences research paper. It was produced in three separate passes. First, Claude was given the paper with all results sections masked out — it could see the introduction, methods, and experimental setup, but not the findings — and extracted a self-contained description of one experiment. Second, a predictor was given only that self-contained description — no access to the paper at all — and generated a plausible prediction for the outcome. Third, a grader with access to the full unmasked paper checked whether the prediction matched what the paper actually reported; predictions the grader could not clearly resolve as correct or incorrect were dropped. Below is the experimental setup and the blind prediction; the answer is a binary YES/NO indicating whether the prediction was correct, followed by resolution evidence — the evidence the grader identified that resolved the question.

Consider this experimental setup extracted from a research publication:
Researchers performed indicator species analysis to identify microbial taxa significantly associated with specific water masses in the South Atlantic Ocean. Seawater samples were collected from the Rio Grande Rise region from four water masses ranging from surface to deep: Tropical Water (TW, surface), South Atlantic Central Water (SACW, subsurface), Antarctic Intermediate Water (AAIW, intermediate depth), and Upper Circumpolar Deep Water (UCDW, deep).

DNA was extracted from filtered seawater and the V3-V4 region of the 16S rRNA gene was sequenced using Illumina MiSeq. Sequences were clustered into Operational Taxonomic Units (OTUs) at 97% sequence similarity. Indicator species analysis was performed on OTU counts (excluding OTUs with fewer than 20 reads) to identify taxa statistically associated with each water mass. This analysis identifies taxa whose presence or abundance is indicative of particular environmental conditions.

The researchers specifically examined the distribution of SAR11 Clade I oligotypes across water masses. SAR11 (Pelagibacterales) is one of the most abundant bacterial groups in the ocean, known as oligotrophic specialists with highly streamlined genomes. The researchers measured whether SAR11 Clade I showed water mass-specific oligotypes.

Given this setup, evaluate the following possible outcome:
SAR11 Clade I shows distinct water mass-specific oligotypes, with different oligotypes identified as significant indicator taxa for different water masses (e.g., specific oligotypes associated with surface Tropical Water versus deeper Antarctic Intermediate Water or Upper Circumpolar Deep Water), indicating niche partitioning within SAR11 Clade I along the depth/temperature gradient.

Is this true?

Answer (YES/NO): NO